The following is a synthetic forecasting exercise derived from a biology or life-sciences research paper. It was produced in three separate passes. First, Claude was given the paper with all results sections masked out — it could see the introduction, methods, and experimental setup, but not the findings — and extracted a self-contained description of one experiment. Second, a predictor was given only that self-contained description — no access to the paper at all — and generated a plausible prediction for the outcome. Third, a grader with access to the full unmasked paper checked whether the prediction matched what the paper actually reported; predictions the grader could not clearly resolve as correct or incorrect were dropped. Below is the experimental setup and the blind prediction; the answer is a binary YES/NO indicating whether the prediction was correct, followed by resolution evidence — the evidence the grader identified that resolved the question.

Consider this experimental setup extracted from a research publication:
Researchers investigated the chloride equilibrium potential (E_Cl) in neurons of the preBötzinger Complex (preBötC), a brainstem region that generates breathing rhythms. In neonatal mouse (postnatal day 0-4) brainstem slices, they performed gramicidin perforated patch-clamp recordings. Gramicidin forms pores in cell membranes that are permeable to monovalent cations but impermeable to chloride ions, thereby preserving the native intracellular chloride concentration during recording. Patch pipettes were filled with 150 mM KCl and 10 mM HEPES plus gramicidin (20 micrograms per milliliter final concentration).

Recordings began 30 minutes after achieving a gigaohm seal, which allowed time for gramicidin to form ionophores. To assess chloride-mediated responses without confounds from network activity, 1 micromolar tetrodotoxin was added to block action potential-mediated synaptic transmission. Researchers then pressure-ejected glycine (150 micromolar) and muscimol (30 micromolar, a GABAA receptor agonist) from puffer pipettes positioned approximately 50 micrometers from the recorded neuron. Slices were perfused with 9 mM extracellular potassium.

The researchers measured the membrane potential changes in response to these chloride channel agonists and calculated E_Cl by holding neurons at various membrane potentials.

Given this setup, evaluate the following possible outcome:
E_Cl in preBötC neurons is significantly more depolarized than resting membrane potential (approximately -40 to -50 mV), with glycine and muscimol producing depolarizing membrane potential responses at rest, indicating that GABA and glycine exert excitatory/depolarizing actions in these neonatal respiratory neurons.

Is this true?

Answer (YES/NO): NO